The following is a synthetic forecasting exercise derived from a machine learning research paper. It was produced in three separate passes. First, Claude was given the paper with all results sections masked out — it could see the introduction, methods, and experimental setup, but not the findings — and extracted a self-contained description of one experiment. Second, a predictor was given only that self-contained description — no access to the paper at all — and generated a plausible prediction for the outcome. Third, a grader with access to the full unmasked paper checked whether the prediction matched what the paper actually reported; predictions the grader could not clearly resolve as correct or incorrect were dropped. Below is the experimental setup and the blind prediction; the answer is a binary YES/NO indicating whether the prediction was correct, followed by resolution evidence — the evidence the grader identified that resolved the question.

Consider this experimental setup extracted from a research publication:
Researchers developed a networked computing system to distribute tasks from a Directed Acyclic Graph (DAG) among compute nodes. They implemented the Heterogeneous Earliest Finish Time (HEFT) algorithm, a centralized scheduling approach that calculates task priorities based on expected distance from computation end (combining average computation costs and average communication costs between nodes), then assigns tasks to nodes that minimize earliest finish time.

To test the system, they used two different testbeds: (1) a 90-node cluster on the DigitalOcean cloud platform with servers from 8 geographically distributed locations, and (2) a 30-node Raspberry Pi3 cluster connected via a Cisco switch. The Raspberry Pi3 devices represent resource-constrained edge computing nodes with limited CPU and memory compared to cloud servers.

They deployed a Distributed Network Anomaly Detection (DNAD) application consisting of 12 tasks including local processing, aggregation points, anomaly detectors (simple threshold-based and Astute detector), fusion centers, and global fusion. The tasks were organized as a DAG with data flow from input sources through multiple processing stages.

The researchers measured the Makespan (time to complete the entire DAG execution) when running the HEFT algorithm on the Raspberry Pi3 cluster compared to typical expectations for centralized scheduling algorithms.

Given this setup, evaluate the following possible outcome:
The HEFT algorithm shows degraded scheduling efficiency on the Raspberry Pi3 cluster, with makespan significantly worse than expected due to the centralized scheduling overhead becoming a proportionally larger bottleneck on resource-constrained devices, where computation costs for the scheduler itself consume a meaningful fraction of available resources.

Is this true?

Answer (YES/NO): NO